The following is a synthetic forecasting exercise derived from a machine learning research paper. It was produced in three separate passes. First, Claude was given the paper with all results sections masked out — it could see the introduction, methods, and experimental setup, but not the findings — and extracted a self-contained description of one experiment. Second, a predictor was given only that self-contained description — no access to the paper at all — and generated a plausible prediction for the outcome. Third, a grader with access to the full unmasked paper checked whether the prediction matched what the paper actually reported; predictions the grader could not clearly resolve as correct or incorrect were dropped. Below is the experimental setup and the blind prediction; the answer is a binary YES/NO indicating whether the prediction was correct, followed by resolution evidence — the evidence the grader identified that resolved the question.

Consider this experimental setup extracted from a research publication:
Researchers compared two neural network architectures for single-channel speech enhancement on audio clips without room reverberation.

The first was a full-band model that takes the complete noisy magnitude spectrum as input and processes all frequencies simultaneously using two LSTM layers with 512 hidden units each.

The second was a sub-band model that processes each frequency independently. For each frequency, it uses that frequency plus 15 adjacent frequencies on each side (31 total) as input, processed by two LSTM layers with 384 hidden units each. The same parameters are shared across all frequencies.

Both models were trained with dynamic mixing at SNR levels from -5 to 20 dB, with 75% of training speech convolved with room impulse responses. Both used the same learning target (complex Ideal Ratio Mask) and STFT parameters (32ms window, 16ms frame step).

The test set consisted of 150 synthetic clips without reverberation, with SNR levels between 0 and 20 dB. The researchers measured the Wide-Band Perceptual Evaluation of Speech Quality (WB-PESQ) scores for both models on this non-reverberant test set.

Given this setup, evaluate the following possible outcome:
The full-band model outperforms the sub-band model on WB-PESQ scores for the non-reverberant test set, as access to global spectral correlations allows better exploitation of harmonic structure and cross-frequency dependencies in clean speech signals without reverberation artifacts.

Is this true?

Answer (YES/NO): YES